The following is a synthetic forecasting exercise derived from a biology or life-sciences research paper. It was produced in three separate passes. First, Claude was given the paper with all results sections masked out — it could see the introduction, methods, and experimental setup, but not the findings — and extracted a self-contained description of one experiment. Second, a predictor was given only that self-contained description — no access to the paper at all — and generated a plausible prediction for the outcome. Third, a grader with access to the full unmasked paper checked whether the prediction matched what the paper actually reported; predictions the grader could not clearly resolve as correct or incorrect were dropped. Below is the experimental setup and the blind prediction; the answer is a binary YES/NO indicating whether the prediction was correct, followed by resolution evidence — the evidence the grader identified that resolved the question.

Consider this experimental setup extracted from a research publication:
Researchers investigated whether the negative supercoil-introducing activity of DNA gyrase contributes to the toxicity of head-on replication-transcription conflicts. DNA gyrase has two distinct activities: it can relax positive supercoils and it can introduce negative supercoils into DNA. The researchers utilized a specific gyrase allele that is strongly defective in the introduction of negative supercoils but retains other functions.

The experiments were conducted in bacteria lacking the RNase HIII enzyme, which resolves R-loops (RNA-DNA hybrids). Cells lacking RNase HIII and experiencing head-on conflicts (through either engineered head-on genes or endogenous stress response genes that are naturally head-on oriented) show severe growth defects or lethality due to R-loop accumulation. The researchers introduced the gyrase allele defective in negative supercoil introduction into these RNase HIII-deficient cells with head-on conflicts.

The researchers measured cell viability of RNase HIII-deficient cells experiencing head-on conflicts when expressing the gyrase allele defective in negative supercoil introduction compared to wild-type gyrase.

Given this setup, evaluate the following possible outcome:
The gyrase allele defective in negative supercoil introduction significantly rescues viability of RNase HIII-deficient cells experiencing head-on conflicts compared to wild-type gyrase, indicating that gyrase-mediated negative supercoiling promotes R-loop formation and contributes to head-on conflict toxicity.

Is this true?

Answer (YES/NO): YES